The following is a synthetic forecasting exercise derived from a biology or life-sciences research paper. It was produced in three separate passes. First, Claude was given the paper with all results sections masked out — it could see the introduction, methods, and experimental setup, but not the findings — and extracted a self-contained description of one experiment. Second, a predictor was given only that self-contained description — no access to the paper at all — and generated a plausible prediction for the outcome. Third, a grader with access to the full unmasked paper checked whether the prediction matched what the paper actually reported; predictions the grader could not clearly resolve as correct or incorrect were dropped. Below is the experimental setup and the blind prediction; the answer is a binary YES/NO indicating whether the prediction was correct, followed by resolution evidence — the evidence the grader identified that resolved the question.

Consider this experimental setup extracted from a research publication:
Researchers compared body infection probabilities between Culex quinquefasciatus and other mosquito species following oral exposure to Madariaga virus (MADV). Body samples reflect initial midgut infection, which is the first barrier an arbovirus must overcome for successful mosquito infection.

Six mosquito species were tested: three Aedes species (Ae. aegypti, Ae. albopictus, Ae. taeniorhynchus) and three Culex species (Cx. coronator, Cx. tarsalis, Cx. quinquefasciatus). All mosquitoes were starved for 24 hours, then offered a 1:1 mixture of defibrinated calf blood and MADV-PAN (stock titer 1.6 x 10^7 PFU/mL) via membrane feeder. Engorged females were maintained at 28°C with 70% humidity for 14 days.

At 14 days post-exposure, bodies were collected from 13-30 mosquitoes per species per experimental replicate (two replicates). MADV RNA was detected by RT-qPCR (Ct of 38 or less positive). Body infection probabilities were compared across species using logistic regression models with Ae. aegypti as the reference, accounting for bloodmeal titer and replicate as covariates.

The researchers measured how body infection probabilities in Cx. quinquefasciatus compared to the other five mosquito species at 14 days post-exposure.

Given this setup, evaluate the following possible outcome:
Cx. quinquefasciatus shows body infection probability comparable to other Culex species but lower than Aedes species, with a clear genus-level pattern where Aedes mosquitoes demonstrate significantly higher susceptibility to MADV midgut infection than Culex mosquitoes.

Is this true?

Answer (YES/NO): NO